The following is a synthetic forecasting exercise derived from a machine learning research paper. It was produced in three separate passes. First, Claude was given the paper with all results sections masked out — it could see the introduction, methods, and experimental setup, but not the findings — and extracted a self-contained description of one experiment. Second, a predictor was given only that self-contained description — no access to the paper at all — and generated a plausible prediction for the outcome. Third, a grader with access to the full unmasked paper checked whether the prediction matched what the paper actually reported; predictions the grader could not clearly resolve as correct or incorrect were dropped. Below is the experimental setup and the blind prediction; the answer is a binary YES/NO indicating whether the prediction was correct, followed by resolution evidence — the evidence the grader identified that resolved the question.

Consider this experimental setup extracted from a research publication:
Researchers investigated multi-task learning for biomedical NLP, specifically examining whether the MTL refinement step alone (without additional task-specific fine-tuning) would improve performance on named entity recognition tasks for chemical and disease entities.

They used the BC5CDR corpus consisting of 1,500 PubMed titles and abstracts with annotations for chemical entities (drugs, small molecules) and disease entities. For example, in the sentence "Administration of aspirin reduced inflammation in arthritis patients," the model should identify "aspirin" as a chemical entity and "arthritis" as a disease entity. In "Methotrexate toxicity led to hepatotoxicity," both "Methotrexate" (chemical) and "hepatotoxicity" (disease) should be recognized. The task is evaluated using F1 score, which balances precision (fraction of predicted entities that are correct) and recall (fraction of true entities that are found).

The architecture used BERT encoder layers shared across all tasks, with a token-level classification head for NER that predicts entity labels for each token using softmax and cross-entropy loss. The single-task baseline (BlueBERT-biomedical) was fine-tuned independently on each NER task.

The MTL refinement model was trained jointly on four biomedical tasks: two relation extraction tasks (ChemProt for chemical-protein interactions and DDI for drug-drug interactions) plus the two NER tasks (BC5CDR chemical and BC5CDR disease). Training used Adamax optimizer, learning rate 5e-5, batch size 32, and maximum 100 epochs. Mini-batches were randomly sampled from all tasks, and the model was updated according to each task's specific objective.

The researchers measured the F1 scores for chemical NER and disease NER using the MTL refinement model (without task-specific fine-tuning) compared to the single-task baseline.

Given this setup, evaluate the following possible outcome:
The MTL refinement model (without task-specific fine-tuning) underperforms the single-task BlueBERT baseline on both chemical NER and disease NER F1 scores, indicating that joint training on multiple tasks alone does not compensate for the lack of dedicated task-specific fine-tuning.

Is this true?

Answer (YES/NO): YES